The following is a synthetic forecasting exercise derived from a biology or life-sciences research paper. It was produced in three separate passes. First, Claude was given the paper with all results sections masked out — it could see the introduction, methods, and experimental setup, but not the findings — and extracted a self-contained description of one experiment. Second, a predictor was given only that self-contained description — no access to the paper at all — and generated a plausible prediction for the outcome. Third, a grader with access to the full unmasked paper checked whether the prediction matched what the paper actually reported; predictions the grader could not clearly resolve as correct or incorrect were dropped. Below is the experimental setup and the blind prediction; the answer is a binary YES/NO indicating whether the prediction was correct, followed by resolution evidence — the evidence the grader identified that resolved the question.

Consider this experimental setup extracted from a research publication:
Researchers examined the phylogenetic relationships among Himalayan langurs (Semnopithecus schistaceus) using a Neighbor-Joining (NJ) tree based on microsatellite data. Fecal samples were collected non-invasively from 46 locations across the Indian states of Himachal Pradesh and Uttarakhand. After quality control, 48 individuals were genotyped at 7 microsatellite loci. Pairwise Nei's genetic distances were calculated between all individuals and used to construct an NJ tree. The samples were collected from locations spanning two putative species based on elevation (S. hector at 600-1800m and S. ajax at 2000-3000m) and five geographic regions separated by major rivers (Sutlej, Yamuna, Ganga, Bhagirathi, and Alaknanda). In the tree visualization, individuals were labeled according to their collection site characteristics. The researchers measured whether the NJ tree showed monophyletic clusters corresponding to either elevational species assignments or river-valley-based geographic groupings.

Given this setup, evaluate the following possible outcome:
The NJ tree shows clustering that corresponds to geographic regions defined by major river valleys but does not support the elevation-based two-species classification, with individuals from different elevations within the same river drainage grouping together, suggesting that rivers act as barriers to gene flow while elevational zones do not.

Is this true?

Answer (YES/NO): NO